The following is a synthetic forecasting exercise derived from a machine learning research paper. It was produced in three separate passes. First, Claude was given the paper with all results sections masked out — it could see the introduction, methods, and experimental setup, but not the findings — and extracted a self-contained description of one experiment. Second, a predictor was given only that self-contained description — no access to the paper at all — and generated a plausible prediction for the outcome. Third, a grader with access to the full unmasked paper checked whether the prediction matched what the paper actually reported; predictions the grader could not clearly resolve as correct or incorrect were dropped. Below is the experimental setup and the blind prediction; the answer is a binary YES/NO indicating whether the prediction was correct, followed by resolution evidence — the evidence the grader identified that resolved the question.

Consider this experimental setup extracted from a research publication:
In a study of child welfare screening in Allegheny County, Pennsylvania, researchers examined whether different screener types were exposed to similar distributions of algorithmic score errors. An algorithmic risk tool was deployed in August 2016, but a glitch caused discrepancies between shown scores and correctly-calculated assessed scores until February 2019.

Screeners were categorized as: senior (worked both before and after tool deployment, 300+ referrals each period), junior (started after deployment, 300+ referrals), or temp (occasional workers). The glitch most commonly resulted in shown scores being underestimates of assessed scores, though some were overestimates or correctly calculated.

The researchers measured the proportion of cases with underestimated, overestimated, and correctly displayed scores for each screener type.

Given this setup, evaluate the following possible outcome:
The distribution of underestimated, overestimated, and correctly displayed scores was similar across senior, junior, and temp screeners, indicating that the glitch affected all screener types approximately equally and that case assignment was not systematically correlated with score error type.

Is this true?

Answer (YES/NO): YES